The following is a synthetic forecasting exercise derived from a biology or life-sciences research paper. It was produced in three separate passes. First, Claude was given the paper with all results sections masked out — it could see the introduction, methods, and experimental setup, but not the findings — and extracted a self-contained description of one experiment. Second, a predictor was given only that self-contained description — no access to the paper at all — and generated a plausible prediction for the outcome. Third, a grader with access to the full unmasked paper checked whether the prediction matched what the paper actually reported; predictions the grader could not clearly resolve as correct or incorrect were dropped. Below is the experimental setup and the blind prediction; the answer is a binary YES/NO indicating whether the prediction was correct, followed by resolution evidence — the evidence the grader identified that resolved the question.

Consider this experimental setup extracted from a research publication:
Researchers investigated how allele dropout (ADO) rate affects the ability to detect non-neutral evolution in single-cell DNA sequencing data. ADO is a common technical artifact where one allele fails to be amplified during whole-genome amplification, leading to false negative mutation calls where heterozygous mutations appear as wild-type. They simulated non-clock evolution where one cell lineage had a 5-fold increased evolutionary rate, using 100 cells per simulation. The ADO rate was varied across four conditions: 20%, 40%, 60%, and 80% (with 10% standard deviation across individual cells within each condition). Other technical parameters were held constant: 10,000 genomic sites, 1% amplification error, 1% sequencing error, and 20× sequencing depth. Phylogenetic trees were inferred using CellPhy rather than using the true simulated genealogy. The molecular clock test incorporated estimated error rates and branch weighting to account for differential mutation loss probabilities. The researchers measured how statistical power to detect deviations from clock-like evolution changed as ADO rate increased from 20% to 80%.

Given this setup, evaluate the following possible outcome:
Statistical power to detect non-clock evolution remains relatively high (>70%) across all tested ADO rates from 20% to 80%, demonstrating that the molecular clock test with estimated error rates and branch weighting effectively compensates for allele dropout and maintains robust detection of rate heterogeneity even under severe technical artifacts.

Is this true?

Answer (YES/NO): YES